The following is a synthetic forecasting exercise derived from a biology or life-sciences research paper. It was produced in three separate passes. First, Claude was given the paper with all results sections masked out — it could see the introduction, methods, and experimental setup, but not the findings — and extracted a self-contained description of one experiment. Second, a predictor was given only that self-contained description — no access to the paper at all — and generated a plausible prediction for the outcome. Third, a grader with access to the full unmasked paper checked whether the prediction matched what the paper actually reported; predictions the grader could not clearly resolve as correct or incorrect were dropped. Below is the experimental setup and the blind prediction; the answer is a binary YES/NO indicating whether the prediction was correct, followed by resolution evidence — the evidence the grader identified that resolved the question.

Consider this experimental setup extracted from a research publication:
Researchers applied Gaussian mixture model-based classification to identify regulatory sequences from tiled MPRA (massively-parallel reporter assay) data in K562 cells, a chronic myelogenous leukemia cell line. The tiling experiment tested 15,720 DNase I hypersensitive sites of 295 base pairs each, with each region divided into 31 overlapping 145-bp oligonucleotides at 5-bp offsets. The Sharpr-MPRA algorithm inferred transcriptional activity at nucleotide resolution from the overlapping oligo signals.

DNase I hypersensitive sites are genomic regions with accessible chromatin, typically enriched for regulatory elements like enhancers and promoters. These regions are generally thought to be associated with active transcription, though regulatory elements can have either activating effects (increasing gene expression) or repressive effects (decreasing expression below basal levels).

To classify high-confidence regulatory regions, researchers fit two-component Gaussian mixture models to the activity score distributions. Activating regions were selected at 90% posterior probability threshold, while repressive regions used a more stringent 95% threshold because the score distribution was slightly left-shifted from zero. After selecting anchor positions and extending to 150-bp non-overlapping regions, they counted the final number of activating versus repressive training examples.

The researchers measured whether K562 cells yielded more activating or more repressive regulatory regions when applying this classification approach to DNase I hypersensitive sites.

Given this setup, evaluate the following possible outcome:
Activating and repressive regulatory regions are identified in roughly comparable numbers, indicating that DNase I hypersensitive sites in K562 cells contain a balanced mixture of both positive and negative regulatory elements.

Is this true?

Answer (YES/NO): YES